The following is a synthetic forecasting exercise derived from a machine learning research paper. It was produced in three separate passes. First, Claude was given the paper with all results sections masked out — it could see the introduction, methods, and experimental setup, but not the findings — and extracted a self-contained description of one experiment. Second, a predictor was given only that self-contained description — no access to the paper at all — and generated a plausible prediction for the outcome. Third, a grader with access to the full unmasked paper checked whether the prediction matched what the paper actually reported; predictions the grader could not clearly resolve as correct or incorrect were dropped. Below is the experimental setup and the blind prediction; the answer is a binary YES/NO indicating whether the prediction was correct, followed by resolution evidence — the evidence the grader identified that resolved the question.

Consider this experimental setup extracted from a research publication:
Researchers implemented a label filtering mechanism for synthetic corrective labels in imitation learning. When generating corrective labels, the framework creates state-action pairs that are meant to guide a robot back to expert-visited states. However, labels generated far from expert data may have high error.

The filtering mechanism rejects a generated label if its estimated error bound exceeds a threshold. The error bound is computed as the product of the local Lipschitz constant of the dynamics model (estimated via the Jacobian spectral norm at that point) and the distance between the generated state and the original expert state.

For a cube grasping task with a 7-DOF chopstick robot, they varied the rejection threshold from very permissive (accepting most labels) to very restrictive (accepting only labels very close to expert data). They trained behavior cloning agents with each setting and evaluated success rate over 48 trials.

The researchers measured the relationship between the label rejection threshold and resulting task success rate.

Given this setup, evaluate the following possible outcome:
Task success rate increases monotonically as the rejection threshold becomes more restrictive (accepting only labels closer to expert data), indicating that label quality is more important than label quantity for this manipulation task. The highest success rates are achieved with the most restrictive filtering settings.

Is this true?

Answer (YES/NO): NO